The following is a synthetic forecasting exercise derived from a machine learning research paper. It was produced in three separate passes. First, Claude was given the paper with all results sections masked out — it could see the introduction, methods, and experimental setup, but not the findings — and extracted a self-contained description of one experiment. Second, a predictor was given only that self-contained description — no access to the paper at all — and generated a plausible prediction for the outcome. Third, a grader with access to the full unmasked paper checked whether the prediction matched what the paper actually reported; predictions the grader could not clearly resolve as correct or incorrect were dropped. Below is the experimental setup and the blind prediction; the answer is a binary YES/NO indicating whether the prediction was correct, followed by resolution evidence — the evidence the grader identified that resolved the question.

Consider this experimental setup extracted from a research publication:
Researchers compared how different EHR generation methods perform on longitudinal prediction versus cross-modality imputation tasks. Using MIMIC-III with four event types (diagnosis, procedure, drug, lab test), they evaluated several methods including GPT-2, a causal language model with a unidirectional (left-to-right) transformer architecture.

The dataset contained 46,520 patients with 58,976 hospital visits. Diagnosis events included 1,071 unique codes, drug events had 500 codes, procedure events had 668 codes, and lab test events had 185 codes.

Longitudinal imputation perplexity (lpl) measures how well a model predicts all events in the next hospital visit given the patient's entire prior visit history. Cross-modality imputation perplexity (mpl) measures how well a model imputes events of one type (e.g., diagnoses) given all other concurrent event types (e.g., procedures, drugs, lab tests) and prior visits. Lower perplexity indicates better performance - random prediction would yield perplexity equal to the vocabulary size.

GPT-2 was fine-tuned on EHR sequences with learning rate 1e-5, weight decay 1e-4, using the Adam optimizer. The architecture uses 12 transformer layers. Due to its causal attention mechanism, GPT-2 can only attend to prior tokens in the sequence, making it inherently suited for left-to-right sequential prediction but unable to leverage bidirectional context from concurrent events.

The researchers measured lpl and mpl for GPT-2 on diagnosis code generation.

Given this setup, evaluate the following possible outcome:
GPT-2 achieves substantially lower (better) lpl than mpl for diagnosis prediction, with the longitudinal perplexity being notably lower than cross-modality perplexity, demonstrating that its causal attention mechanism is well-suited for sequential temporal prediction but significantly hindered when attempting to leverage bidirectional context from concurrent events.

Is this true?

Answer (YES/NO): NO